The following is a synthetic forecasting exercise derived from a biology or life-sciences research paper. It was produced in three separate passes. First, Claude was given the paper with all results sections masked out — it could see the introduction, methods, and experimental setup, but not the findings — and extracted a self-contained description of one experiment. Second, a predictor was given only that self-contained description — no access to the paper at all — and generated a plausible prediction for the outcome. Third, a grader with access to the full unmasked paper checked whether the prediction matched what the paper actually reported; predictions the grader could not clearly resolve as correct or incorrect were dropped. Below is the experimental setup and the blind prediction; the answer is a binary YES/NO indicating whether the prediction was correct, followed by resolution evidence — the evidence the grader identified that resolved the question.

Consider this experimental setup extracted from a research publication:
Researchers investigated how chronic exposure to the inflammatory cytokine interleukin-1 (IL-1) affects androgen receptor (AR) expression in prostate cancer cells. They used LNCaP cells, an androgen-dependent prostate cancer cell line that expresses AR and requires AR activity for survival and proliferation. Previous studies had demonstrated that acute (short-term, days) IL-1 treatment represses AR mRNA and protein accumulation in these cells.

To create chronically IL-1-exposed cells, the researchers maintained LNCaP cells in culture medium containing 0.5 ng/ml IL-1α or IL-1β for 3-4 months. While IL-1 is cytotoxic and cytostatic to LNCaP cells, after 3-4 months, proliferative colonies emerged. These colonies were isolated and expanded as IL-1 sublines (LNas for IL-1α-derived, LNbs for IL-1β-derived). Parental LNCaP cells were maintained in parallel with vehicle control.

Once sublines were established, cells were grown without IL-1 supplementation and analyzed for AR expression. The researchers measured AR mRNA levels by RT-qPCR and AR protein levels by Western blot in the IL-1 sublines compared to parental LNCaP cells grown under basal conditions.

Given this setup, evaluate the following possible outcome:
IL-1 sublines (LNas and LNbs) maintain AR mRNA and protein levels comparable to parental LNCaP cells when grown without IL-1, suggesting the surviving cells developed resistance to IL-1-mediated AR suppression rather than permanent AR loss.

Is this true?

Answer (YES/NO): YES